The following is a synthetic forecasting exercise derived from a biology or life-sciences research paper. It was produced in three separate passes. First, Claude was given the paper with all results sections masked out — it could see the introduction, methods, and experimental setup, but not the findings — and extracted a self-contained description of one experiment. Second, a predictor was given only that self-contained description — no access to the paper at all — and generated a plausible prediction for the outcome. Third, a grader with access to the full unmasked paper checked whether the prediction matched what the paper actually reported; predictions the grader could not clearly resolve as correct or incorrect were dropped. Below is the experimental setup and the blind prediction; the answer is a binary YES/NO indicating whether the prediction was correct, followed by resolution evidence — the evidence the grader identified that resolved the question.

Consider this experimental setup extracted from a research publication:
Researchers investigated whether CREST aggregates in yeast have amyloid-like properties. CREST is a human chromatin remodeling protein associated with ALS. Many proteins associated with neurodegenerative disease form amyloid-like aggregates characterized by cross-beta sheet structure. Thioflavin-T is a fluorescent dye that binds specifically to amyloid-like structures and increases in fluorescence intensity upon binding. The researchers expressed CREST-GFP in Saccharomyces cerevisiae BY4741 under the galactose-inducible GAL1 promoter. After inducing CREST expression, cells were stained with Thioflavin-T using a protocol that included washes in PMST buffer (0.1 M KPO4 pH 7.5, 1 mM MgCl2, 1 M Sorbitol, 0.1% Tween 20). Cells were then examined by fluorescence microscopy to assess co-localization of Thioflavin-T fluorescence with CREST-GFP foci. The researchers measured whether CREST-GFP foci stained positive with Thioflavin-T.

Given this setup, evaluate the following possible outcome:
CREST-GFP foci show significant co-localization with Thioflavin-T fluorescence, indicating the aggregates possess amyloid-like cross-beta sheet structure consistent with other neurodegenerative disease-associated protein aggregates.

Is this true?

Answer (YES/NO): YES